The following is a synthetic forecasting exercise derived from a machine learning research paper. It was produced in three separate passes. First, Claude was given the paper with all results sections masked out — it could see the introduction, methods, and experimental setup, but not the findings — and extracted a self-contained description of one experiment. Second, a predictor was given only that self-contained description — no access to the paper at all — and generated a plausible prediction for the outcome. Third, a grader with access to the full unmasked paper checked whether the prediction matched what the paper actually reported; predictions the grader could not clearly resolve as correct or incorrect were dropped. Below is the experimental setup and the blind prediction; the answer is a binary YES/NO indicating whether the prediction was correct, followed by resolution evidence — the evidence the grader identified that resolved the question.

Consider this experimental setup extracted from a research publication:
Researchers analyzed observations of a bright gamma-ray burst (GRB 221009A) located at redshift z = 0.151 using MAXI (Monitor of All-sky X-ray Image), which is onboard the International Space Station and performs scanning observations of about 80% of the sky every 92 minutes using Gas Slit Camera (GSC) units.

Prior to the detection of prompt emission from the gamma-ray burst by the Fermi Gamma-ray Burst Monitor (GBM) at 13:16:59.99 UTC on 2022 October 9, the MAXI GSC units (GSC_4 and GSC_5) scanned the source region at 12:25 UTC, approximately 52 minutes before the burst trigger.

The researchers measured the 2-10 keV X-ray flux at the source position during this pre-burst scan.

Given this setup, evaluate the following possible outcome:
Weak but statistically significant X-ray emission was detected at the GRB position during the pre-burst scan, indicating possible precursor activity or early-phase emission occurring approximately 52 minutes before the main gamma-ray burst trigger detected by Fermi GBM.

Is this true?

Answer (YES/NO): NO